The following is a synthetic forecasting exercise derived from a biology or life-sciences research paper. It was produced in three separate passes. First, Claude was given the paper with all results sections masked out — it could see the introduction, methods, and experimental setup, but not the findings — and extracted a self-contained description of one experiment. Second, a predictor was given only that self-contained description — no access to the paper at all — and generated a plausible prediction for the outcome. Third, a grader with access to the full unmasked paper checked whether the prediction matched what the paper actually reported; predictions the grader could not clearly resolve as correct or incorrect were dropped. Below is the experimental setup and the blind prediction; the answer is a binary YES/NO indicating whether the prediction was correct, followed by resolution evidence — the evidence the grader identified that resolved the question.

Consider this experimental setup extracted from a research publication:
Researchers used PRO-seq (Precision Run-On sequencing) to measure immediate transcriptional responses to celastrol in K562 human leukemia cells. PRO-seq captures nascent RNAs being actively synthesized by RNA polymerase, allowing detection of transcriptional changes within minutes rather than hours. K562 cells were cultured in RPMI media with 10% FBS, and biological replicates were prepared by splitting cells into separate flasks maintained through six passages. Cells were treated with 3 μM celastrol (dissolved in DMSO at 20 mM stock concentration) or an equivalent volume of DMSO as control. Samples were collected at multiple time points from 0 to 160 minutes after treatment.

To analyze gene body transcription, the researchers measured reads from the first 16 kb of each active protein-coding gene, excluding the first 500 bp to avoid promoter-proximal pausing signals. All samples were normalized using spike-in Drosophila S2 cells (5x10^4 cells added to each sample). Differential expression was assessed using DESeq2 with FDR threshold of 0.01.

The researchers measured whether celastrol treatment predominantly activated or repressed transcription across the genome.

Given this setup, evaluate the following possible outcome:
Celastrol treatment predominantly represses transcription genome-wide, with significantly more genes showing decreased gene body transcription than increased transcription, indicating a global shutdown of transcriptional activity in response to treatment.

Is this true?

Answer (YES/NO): YES